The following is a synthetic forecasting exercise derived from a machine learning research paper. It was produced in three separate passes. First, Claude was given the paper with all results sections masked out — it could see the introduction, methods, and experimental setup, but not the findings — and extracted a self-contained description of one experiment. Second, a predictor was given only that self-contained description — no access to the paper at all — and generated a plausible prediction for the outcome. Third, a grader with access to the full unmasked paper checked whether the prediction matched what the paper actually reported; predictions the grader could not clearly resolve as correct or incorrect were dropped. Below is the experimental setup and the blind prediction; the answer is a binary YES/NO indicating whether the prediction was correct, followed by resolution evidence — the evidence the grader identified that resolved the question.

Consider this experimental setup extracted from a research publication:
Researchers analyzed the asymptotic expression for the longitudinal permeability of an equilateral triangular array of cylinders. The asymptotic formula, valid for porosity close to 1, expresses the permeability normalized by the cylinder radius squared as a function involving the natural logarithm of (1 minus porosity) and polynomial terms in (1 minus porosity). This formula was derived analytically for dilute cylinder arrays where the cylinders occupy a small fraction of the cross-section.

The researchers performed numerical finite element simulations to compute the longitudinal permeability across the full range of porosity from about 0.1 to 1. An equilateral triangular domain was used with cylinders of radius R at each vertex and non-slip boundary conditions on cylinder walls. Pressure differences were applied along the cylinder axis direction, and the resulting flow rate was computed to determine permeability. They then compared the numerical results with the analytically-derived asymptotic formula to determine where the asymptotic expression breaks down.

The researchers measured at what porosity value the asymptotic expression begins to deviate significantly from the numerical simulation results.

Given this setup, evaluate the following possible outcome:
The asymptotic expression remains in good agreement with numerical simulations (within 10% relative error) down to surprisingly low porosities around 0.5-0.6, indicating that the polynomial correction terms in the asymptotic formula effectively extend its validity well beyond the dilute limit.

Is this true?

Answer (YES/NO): NO